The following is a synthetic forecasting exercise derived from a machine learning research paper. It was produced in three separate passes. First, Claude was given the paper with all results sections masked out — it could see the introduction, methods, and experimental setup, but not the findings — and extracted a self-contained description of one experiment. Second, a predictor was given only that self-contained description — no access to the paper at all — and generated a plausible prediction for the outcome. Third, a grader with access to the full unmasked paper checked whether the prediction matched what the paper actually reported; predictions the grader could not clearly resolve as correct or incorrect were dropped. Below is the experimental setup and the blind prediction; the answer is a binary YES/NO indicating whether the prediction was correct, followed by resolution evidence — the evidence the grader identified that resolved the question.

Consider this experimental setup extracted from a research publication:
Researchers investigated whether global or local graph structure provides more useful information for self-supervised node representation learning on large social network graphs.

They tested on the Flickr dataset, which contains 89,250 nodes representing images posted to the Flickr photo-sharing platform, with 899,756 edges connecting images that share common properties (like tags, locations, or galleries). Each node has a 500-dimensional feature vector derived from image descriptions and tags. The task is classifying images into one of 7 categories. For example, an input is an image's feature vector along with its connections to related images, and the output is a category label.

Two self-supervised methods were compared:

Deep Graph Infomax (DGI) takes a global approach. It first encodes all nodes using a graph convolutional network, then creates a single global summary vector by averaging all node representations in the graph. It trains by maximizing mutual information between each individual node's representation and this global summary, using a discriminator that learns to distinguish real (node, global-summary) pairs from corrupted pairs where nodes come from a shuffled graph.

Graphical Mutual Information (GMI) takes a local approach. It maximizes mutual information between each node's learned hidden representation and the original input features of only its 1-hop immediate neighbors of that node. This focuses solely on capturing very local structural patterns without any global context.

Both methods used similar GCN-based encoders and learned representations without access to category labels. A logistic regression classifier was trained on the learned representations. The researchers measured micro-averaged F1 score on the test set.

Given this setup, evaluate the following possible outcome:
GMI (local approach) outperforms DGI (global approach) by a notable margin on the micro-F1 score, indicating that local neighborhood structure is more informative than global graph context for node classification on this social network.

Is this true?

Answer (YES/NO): YES